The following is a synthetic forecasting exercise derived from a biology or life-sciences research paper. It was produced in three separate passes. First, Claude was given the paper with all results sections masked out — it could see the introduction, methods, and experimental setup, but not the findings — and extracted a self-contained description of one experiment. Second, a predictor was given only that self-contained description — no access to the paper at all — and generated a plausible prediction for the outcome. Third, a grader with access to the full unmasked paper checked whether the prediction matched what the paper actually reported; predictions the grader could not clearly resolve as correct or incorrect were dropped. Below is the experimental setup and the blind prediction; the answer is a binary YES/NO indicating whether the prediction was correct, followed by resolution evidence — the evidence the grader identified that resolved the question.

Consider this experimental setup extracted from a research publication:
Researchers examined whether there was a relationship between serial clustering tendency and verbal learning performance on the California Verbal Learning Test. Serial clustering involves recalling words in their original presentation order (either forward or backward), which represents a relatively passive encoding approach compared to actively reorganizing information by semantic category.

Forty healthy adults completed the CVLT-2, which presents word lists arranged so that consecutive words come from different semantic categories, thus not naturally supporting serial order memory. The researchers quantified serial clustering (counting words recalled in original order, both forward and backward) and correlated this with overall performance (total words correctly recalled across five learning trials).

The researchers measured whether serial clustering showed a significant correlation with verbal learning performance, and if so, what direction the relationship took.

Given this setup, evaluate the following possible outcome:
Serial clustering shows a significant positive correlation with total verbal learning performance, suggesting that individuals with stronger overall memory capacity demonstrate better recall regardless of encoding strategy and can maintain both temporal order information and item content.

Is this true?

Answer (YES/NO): NO